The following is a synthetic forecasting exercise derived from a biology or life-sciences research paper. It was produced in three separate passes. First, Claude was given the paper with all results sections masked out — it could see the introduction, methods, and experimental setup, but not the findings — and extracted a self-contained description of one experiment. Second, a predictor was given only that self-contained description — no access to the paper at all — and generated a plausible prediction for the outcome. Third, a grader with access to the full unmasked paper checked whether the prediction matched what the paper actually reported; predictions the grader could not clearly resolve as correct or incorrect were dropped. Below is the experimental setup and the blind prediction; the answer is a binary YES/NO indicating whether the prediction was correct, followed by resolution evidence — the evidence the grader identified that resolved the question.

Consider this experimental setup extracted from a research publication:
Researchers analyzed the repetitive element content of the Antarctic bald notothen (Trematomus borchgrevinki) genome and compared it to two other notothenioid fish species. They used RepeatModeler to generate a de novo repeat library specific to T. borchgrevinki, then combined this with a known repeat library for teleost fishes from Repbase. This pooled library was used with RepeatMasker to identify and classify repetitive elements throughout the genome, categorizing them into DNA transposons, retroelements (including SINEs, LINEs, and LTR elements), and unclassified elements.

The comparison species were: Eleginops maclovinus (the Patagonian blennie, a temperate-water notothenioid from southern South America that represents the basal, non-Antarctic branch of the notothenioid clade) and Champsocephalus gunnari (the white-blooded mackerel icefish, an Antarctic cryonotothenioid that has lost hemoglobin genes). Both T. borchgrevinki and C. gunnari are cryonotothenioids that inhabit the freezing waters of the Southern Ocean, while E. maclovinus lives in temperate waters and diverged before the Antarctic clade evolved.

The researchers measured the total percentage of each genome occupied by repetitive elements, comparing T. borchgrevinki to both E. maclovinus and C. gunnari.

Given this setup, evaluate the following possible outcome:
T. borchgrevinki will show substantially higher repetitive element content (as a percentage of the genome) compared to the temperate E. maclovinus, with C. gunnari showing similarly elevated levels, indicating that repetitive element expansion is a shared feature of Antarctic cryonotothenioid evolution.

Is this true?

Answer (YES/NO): YES